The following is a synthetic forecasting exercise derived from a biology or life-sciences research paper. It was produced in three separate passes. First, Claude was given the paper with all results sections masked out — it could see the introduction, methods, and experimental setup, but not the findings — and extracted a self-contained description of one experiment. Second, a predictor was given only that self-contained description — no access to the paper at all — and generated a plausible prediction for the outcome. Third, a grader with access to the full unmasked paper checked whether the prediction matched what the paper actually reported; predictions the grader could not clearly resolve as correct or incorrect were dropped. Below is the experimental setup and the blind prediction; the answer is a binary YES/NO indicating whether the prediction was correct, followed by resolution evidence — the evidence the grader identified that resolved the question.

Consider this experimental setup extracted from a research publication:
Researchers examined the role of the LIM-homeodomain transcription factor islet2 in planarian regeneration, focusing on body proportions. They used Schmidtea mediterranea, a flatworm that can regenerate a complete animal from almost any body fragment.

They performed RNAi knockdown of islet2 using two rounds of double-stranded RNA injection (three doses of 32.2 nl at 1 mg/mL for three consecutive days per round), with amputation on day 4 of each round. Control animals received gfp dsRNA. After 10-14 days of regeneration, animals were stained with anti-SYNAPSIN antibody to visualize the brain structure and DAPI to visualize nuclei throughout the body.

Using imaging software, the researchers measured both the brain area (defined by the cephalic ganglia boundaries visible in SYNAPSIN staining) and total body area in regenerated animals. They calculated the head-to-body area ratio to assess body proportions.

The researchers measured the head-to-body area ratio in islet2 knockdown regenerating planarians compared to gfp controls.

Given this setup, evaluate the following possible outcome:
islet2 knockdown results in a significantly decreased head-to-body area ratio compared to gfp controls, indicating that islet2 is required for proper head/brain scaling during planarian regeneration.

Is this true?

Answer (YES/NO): NO